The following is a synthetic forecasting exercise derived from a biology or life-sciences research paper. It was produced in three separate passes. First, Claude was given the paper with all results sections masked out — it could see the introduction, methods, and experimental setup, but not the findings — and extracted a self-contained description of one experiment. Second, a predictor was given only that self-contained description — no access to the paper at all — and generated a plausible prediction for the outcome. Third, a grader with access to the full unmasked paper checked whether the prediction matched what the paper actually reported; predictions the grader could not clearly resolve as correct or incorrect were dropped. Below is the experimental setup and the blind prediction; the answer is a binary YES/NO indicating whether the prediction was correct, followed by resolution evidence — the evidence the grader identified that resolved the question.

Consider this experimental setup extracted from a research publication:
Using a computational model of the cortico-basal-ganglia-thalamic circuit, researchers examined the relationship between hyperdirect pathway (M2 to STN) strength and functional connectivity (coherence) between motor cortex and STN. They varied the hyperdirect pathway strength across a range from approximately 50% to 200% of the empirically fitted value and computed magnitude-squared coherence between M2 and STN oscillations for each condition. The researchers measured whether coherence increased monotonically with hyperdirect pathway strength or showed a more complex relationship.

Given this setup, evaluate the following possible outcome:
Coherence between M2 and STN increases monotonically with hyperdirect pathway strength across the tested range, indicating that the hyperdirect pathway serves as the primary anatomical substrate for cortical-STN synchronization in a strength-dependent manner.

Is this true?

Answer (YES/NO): NO